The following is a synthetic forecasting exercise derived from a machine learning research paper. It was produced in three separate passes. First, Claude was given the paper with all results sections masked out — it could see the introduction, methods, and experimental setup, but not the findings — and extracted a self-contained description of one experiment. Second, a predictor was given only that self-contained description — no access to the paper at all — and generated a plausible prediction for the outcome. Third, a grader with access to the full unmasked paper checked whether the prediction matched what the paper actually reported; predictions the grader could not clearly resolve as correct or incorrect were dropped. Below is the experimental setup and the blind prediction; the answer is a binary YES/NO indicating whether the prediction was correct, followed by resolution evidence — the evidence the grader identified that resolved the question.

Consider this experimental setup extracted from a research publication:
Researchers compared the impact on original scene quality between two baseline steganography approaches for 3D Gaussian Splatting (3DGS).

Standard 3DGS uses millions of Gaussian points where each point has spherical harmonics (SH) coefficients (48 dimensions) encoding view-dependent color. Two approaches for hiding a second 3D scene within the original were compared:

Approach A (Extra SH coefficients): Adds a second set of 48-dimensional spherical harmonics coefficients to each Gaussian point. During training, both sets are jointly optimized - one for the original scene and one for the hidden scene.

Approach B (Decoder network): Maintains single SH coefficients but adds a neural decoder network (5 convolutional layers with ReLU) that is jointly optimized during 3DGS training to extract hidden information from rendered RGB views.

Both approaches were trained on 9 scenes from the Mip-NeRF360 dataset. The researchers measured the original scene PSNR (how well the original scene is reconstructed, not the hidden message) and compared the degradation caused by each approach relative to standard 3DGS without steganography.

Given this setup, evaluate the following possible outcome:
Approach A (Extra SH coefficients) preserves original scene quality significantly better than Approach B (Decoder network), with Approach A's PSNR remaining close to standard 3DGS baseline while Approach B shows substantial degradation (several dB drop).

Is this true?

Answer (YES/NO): NO